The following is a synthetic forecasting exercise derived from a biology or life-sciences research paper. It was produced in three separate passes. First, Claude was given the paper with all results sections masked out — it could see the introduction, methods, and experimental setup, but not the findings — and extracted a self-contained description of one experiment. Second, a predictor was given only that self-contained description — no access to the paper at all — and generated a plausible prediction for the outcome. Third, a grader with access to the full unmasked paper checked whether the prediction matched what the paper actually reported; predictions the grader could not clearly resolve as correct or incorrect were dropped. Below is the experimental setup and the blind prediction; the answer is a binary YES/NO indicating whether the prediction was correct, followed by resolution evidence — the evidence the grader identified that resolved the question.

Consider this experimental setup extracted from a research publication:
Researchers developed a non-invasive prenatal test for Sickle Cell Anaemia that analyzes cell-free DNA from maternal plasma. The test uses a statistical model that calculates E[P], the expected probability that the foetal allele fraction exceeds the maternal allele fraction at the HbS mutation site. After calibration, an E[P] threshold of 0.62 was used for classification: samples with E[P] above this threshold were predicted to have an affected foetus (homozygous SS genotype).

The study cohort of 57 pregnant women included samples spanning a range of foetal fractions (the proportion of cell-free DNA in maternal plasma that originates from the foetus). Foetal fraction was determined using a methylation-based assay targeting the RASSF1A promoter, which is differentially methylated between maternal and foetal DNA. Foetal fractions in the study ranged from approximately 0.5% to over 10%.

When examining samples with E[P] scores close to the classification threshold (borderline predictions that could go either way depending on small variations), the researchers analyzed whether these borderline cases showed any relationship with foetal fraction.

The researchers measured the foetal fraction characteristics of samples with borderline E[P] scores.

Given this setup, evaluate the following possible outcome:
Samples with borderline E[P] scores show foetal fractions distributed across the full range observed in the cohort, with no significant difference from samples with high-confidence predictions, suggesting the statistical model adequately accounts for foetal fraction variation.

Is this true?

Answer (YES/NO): NO